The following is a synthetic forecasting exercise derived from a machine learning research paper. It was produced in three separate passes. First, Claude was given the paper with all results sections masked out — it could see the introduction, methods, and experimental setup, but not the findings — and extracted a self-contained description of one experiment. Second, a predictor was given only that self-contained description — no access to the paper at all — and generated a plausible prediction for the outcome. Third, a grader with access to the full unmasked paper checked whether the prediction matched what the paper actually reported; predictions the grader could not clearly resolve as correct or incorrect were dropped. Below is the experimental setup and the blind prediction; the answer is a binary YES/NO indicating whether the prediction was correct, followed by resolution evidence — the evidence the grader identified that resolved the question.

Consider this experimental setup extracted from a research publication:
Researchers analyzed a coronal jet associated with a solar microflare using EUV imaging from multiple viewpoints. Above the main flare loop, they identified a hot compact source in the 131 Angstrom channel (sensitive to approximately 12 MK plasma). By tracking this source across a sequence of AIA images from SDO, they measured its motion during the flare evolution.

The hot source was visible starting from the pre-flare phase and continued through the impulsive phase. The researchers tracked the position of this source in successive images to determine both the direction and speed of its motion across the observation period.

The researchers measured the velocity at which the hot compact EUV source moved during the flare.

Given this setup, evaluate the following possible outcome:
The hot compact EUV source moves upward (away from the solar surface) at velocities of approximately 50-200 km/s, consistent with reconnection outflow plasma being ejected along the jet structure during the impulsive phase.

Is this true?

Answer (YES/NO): NO